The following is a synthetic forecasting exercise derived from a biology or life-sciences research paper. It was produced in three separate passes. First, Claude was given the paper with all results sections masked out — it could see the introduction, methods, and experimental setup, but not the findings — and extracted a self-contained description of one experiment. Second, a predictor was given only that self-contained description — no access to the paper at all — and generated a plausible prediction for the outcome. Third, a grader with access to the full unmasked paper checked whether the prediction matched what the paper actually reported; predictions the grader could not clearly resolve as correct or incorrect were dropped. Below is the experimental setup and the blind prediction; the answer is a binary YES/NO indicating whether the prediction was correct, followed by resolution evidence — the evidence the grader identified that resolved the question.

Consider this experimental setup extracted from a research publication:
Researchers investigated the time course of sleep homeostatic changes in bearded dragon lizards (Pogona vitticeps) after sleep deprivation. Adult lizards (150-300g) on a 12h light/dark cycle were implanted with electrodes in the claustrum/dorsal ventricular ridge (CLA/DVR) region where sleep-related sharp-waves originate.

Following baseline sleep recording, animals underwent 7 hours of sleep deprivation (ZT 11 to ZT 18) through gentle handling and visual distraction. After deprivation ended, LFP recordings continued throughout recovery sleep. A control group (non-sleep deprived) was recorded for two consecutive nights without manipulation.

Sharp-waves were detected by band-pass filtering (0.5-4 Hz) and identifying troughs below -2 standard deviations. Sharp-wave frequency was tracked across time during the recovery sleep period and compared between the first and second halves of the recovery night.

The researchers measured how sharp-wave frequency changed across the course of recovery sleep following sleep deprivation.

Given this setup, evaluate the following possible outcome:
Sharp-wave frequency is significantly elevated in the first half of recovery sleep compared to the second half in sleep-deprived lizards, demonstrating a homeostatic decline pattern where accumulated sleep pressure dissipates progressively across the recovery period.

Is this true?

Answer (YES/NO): NO